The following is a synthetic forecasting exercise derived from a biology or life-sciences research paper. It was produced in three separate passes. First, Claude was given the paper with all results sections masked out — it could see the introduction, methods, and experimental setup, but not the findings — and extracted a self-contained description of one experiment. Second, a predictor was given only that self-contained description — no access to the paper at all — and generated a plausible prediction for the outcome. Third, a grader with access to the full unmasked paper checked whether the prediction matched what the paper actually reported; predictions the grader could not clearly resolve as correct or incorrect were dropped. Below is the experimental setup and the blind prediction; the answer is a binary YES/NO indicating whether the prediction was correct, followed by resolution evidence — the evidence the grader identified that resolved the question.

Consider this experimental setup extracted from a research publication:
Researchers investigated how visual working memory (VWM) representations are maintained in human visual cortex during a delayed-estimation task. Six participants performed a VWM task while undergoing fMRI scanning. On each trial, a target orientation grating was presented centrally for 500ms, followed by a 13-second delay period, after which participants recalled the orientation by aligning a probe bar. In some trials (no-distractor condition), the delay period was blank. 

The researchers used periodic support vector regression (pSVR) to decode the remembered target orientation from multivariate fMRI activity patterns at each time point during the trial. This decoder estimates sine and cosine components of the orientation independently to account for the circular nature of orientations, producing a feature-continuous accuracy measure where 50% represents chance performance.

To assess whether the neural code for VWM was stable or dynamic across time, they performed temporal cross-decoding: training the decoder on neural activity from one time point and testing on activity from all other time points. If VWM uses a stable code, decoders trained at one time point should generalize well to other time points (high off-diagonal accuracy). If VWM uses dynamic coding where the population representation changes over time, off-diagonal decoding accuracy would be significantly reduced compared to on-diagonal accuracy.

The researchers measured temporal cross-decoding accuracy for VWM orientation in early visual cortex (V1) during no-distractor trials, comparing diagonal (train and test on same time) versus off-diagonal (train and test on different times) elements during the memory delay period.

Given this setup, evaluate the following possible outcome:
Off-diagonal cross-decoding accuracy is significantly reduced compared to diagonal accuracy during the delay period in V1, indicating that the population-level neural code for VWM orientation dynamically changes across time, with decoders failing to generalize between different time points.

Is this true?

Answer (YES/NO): YES